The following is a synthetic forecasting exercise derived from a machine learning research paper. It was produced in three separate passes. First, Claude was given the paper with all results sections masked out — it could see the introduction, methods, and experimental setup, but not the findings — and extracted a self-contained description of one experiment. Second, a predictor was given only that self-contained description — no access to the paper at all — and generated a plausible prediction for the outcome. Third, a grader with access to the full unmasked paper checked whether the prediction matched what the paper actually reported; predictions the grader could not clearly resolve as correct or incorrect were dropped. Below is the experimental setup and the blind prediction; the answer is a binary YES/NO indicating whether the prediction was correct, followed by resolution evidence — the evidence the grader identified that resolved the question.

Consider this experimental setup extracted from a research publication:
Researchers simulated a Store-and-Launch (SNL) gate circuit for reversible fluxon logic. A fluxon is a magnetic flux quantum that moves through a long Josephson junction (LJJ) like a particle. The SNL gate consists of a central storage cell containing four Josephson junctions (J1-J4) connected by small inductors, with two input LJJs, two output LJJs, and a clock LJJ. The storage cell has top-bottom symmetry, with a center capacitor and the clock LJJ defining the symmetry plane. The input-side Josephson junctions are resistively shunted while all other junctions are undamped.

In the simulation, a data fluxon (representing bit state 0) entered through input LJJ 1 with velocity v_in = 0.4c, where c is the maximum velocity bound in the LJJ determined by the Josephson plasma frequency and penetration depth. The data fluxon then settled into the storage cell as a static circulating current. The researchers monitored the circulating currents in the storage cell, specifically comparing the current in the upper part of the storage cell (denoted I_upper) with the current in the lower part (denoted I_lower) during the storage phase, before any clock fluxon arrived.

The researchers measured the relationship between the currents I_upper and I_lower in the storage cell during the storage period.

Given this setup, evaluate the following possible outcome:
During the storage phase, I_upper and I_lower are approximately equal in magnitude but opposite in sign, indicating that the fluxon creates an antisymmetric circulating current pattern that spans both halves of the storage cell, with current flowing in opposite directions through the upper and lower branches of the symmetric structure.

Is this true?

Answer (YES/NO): NO